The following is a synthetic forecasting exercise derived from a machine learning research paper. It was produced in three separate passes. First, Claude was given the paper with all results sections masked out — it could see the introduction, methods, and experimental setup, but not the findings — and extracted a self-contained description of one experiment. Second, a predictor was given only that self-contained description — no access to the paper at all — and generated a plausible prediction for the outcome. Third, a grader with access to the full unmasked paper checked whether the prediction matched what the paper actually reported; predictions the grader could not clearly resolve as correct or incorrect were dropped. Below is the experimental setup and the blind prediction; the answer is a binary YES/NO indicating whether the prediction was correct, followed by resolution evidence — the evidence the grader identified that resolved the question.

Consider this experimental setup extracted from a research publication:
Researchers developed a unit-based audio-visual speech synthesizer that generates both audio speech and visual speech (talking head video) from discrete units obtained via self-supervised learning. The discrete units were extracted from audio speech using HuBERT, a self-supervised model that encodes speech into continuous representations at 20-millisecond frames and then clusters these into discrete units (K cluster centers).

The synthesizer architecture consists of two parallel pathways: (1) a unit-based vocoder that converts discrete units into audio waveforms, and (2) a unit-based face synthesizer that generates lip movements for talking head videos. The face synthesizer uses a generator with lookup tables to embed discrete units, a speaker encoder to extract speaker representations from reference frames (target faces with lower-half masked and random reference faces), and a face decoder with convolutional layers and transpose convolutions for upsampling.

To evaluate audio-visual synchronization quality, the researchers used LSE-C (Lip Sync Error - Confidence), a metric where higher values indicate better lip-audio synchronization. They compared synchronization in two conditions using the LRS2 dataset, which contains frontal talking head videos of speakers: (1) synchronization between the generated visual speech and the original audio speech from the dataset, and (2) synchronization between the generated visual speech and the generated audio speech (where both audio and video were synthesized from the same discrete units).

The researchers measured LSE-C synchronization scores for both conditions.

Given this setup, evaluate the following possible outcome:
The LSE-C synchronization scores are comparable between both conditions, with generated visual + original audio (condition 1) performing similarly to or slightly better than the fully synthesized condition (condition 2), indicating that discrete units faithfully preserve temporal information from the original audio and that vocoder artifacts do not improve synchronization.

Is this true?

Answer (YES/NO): YES